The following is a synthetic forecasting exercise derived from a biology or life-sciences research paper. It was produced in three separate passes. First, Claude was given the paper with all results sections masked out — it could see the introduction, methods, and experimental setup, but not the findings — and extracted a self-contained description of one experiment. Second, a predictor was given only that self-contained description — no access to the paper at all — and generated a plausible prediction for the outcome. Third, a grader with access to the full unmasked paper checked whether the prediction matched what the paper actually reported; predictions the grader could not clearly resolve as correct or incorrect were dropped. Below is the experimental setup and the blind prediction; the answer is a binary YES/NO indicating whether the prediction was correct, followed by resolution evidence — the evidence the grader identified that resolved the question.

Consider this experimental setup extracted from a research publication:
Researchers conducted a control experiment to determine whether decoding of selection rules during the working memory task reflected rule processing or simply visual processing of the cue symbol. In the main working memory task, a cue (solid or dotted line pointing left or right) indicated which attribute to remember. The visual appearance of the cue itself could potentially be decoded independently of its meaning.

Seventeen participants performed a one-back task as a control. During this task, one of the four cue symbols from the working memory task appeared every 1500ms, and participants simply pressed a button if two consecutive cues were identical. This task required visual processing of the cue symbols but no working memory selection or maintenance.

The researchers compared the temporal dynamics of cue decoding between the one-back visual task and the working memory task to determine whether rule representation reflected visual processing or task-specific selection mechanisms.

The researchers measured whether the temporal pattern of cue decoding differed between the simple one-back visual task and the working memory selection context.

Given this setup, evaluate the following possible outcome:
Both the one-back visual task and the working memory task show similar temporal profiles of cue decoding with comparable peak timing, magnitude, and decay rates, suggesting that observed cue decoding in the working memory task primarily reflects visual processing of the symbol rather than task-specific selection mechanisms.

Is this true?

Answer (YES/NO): NO